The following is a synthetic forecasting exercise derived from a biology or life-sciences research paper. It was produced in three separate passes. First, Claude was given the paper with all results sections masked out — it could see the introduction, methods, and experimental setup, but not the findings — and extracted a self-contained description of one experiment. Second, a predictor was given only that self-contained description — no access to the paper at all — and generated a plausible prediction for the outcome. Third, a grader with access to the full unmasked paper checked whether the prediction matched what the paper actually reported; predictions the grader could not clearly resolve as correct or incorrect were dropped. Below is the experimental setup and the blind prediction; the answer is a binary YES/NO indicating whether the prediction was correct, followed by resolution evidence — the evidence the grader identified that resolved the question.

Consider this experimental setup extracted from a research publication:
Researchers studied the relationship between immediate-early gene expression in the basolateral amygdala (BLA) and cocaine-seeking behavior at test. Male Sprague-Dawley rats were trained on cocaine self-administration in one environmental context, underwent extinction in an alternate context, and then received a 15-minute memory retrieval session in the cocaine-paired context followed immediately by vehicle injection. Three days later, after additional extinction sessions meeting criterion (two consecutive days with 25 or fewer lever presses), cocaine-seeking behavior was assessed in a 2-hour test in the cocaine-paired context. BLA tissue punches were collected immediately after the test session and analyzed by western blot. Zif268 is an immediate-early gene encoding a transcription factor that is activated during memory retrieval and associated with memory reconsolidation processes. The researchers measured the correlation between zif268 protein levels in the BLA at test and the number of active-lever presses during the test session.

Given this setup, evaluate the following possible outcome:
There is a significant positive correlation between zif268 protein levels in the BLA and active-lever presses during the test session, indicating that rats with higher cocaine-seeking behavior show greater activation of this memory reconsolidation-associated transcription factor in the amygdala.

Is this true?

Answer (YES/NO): YES